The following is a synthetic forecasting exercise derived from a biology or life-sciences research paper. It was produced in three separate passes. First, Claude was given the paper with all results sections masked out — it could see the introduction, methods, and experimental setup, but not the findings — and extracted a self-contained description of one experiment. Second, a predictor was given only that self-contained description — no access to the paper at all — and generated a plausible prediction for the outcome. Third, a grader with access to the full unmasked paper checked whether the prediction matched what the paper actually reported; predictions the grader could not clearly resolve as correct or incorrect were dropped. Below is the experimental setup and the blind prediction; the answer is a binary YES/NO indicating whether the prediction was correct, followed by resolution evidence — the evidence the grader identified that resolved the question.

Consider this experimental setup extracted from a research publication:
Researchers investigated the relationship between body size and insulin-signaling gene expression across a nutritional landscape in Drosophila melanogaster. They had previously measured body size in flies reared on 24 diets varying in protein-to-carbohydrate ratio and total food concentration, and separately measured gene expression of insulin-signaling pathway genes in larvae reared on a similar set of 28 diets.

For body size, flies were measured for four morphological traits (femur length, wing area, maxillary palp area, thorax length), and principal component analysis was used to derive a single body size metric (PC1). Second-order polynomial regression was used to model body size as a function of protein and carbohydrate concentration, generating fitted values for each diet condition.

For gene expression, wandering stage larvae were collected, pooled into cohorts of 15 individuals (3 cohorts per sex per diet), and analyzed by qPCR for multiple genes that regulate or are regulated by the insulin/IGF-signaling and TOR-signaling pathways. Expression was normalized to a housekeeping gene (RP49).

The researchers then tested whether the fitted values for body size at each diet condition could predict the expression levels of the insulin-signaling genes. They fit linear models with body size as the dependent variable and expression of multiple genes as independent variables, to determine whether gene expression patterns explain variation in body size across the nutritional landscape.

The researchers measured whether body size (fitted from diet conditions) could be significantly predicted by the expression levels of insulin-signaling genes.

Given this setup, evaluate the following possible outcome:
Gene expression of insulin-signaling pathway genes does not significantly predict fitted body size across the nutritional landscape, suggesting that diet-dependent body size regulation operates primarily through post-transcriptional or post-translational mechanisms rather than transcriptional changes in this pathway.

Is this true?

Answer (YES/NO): NO